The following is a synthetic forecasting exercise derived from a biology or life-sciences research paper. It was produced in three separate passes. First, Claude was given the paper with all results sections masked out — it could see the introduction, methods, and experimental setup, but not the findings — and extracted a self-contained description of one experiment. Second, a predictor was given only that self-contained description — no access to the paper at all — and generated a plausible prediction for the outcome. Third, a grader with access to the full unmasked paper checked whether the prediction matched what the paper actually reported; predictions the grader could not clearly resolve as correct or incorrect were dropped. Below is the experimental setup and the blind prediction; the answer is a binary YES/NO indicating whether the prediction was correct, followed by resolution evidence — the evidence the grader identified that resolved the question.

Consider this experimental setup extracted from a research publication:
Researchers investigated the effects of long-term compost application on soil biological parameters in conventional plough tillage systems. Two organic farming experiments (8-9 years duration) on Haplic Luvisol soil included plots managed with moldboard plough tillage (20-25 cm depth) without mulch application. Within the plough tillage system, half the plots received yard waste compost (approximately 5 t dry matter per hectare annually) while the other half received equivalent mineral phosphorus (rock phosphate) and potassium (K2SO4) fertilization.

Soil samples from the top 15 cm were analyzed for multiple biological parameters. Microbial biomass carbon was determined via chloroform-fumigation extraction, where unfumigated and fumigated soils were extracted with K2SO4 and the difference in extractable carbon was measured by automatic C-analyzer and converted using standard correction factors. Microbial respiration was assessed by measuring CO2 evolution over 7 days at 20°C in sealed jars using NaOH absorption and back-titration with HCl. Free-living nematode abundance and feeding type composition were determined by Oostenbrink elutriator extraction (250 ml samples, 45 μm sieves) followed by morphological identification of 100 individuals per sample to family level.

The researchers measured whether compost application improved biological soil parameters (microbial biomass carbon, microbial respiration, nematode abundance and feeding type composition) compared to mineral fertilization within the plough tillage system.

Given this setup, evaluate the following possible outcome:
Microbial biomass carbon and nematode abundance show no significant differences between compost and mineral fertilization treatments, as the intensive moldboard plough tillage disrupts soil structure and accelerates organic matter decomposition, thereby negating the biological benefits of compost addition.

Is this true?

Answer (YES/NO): YES